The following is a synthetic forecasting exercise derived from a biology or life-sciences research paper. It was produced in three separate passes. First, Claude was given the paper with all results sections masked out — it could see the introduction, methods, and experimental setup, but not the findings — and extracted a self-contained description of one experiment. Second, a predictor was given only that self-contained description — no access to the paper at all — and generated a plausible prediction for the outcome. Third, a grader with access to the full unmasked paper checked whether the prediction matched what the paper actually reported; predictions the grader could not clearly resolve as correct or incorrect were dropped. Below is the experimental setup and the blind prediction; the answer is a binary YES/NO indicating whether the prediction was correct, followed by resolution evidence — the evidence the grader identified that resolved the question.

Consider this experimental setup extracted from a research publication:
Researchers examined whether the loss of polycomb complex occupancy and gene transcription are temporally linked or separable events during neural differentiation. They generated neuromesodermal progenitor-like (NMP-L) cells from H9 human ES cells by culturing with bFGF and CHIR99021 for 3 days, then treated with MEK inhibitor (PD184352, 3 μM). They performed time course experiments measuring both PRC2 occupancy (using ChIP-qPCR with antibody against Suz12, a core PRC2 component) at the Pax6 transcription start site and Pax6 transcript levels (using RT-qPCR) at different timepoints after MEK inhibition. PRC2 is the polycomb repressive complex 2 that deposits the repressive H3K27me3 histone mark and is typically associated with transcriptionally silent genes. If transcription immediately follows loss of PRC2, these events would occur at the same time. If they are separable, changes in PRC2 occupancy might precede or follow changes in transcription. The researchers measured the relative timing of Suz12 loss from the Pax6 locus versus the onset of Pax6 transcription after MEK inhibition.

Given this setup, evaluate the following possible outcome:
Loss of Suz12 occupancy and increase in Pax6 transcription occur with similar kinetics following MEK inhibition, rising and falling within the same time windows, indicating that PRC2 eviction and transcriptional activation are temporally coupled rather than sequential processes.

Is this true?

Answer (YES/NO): NO